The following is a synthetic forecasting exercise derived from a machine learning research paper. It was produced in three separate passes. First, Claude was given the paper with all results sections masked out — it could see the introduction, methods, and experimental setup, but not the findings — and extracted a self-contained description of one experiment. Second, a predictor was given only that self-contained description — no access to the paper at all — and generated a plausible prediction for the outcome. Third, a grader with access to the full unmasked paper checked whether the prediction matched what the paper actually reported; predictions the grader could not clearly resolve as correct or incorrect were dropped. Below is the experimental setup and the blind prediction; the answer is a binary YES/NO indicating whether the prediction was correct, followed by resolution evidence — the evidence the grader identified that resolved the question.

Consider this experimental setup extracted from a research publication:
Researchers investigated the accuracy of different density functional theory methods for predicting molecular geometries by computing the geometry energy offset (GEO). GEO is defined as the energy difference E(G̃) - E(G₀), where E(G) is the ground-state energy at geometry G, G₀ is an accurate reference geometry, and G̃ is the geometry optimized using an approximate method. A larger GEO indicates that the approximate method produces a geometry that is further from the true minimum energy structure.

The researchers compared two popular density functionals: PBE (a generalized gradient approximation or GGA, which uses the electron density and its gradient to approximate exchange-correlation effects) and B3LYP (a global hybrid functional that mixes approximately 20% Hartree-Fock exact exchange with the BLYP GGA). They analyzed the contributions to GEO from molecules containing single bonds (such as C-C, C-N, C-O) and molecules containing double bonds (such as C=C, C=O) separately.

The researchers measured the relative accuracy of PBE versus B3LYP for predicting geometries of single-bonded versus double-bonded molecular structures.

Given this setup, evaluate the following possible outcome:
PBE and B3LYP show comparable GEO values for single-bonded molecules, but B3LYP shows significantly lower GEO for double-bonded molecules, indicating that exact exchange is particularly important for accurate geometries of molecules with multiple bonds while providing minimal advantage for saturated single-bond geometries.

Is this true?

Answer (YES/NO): NO